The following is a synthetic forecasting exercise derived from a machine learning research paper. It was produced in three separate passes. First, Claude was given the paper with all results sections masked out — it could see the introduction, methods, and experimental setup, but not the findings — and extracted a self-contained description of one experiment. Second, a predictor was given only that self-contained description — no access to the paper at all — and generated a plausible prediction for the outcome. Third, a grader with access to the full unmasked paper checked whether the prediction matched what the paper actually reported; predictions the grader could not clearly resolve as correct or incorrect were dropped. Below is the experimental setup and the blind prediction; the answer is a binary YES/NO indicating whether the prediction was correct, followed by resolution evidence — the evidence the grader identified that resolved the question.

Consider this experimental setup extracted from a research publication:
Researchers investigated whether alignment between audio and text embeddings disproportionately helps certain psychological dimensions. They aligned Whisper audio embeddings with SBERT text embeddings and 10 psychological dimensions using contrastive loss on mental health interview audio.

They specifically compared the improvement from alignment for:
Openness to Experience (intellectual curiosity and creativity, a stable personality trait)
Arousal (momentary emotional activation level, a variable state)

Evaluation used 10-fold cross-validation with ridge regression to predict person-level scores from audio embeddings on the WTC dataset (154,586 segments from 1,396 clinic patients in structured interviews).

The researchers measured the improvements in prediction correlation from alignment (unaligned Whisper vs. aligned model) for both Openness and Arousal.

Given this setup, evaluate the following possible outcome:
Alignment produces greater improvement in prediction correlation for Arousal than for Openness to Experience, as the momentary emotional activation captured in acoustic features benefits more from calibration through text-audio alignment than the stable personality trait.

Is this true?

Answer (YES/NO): NO